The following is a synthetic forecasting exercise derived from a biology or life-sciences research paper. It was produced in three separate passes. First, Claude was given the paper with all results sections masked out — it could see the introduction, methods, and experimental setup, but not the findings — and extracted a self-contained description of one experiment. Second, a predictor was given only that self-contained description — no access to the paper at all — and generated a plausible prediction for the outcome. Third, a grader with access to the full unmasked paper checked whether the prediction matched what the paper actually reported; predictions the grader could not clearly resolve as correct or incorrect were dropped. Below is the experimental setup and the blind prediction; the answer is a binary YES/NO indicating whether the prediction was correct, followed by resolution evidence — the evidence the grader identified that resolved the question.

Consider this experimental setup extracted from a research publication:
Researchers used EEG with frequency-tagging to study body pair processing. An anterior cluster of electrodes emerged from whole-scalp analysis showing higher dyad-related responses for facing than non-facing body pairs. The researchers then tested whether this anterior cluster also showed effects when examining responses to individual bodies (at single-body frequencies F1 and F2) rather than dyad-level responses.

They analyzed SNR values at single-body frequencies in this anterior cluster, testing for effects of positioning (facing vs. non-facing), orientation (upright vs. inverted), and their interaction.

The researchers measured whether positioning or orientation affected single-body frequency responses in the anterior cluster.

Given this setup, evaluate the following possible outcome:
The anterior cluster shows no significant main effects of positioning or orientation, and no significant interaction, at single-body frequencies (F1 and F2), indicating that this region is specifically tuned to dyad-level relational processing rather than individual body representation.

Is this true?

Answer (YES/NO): YES